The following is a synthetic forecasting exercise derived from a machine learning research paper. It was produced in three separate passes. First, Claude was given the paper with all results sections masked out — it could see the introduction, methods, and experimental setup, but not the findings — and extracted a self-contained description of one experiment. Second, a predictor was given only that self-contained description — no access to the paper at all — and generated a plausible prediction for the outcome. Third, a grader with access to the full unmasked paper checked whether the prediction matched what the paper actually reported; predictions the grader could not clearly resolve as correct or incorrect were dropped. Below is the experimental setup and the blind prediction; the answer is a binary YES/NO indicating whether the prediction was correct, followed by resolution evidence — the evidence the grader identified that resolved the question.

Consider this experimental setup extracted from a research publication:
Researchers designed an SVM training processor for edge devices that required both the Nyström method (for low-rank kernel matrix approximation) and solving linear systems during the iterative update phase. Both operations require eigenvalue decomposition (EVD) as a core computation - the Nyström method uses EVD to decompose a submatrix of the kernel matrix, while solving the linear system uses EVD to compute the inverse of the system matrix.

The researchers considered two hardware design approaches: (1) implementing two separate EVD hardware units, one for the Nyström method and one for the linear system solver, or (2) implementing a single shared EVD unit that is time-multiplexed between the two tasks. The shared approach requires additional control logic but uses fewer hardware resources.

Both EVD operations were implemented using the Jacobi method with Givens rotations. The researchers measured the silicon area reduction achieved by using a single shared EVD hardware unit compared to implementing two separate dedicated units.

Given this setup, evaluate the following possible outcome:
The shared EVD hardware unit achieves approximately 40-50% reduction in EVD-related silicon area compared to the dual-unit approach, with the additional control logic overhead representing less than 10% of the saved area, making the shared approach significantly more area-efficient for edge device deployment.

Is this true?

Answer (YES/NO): NO